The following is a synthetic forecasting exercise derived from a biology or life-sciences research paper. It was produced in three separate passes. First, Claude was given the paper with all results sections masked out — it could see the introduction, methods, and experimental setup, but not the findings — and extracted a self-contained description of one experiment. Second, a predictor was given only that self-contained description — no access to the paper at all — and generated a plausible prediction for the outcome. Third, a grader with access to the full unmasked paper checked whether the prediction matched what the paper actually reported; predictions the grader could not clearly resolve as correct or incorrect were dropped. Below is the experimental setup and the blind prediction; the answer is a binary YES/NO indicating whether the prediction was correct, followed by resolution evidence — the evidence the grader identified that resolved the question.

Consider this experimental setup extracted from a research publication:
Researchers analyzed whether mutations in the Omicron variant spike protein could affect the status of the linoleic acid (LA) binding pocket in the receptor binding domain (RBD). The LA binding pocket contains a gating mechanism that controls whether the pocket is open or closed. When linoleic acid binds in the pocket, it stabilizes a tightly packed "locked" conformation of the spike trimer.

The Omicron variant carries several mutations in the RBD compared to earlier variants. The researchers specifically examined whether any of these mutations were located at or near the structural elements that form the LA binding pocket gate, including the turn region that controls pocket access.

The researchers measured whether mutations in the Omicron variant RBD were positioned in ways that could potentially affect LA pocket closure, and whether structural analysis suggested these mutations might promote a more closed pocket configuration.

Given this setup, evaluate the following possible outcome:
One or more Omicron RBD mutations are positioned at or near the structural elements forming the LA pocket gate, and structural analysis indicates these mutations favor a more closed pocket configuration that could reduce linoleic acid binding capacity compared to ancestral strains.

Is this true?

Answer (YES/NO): YES